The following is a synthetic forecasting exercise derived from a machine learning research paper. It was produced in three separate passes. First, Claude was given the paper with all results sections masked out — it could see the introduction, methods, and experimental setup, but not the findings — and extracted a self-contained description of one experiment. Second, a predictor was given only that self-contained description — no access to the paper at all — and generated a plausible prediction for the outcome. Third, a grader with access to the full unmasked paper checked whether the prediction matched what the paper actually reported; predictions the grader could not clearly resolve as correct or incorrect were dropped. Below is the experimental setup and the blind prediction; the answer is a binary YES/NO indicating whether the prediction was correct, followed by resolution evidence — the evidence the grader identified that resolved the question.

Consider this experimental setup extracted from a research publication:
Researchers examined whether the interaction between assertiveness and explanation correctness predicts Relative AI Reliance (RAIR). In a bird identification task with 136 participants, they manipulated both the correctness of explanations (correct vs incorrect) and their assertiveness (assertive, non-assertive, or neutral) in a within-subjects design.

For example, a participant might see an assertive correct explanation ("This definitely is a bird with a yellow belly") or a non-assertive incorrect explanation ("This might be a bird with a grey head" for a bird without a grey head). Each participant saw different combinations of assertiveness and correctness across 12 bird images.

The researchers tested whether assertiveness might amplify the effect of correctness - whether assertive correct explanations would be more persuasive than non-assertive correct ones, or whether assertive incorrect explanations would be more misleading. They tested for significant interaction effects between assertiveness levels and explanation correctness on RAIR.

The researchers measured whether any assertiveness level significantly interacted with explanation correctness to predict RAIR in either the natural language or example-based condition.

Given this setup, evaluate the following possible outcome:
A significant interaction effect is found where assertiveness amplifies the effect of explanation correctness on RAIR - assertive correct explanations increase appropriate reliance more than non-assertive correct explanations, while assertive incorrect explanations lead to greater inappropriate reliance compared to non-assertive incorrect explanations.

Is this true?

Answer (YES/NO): NO